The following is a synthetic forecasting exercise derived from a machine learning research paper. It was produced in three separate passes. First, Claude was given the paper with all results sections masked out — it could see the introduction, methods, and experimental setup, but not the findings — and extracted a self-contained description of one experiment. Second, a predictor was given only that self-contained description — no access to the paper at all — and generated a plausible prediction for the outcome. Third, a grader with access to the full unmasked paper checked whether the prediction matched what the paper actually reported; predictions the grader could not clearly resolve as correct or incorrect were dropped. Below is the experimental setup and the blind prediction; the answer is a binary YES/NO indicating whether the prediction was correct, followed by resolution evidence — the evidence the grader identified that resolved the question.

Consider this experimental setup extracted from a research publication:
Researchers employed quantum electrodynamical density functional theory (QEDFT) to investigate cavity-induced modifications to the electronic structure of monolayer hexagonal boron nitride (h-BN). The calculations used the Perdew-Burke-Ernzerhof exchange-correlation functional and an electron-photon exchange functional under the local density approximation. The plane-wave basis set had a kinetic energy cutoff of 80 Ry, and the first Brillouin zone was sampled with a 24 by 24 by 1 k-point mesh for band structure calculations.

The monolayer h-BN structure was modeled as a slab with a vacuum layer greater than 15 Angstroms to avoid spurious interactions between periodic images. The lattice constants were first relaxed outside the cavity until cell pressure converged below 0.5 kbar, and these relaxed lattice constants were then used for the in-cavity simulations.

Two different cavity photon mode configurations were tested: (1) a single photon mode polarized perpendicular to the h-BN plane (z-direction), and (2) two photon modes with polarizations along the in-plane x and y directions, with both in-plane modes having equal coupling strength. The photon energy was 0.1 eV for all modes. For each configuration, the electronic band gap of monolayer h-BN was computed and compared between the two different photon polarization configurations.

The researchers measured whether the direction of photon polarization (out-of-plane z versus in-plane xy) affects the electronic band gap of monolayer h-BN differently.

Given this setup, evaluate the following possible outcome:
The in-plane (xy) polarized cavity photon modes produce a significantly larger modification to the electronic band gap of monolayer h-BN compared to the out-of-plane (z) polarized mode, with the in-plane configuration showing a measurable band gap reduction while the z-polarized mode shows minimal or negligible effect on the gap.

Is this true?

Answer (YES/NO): NO